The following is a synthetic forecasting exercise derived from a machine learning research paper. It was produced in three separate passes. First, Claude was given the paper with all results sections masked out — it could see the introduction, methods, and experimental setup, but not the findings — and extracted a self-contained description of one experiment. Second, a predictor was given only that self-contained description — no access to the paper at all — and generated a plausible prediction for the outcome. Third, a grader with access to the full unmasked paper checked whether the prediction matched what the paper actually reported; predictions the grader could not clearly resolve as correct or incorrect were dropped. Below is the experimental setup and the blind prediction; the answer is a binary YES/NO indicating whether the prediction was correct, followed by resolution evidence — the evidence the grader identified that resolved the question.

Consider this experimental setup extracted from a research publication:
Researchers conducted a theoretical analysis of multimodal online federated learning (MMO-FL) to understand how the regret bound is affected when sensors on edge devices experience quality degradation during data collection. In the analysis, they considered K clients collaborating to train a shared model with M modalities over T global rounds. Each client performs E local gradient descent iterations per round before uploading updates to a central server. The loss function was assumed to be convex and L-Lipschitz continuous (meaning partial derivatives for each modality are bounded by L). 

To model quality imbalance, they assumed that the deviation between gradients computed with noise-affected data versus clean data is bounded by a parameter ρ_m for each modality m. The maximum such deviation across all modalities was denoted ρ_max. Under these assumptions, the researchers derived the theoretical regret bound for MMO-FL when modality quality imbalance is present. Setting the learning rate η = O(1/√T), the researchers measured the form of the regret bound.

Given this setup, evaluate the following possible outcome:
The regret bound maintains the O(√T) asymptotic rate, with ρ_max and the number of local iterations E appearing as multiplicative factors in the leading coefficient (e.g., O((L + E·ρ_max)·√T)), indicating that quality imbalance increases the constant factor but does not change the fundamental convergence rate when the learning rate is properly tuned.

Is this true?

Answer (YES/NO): NO